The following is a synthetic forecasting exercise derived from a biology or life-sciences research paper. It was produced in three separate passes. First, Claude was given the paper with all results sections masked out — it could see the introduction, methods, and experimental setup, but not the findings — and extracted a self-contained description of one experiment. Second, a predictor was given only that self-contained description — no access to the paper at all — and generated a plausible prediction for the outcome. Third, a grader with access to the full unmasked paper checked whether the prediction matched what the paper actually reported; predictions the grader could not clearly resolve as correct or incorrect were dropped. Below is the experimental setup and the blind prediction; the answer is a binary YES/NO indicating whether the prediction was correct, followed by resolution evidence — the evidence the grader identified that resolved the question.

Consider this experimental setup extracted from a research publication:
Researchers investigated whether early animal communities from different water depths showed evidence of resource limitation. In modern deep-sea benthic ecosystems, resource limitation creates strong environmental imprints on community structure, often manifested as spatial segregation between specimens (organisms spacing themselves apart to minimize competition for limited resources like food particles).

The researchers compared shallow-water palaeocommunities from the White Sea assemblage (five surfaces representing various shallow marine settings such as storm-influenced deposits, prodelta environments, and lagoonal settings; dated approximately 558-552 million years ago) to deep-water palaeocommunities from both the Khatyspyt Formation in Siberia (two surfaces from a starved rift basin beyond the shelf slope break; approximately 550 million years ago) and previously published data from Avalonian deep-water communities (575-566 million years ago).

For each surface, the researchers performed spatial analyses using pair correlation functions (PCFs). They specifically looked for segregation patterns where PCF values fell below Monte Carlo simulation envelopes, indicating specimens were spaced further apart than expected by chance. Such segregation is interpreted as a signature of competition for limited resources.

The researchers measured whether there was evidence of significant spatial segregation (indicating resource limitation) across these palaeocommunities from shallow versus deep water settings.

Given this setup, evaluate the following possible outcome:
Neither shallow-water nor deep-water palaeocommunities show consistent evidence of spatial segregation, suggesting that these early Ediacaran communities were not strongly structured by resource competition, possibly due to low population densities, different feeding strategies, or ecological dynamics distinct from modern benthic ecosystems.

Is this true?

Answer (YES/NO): NO